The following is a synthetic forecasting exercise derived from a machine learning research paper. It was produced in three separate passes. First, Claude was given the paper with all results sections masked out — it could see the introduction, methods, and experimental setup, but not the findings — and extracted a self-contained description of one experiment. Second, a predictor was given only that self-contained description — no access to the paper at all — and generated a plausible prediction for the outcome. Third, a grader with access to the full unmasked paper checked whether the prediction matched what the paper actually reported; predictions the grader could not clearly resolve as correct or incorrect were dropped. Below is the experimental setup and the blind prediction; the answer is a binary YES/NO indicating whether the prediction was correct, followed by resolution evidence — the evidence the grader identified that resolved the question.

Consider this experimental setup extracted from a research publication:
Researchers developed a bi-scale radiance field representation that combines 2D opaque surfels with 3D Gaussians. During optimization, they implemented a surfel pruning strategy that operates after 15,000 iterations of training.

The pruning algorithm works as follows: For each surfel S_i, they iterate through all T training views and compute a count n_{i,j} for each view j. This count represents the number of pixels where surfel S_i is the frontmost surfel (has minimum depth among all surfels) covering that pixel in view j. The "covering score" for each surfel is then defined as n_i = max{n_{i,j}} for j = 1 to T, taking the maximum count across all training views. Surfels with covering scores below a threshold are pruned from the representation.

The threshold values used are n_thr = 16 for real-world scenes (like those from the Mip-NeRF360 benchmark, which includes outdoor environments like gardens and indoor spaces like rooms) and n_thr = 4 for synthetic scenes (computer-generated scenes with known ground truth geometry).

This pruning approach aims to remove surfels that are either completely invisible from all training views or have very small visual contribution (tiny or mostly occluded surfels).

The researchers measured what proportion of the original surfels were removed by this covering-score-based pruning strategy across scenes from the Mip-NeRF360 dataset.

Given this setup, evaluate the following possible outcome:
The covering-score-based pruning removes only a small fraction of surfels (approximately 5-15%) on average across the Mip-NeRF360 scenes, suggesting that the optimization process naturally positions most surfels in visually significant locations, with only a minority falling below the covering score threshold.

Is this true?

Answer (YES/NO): NO